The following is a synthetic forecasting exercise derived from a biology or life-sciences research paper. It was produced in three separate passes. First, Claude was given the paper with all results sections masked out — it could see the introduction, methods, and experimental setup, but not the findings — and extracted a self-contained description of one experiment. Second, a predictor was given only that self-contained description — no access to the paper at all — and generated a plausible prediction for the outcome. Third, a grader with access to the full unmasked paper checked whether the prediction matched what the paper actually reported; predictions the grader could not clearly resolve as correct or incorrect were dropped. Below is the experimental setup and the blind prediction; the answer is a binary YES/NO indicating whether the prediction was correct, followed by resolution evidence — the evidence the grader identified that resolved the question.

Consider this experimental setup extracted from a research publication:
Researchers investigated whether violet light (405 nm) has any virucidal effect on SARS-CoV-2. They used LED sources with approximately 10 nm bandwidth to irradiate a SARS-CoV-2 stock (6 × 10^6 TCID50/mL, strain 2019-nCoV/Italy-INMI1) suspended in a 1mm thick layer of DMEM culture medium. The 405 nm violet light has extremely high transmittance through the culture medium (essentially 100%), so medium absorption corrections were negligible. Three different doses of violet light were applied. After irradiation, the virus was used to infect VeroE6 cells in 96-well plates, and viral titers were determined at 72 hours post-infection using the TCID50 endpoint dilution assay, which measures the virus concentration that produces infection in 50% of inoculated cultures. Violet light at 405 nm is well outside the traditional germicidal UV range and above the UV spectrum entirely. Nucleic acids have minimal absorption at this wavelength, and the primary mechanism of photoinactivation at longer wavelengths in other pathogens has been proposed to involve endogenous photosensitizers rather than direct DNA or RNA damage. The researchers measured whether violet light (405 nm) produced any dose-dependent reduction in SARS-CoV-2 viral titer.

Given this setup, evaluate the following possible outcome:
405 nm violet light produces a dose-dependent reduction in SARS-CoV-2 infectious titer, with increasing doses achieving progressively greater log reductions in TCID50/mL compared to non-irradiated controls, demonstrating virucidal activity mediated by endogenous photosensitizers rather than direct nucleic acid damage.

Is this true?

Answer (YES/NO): YES